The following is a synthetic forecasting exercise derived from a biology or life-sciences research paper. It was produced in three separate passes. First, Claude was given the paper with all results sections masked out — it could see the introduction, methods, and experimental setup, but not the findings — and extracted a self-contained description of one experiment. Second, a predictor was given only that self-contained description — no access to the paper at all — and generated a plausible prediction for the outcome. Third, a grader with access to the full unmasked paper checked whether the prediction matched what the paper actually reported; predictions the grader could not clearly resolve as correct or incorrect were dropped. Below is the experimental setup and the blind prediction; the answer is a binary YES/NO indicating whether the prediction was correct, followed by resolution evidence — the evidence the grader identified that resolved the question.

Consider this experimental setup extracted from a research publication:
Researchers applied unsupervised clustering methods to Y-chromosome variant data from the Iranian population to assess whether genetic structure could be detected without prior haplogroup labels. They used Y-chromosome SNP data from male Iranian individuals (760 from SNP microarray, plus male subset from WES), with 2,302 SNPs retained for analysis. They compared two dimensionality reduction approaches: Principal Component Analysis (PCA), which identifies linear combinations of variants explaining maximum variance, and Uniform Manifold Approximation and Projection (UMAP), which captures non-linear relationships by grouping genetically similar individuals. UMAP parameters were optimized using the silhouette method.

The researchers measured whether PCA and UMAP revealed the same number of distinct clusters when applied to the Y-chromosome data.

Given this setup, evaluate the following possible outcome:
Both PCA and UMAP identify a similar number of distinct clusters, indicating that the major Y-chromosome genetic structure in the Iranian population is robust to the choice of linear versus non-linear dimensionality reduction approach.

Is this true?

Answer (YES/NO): YES